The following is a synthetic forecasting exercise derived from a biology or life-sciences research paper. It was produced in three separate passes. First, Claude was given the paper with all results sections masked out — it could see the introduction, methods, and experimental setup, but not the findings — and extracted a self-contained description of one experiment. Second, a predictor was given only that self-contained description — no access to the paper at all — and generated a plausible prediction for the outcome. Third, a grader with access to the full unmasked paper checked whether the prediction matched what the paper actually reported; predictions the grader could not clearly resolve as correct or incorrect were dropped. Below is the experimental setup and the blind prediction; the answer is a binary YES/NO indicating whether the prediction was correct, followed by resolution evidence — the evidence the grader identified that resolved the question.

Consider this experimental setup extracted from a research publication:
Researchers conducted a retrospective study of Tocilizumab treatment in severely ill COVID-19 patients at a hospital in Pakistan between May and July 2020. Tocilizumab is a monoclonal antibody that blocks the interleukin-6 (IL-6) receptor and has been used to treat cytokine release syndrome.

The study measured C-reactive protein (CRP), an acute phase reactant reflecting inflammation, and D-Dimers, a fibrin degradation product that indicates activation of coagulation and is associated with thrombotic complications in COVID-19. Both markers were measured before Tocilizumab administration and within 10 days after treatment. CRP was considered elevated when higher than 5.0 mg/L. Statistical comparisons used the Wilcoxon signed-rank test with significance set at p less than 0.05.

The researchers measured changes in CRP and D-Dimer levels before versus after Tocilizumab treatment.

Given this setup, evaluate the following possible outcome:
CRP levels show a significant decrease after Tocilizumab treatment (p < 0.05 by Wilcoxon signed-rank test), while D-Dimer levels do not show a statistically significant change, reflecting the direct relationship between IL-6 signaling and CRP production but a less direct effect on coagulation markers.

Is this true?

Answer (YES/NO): YES